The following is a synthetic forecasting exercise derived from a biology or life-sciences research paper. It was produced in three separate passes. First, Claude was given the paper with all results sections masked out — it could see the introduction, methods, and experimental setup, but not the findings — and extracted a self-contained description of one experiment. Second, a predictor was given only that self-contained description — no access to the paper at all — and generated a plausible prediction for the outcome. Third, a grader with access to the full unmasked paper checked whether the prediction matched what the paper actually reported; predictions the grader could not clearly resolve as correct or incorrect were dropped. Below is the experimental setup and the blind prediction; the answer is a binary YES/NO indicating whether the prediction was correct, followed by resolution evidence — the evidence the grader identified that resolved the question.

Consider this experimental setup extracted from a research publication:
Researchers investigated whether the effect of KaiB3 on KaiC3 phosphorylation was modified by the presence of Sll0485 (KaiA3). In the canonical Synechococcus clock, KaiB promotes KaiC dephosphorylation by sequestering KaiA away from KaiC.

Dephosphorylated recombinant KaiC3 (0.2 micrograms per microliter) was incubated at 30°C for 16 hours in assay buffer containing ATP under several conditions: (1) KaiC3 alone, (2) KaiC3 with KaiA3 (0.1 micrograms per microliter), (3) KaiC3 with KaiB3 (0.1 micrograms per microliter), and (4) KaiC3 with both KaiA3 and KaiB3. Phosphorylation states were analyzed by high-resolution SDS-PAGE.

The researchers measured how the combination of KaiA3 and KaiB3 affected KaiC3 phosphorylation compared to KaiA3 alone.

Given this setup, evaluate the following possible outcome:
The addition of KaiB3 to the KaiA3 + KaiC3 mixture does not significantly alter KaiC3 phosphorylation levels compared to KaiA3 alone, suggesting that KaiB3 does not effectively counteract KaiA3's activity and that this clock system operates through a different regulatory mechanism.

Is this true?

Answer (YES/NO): NO